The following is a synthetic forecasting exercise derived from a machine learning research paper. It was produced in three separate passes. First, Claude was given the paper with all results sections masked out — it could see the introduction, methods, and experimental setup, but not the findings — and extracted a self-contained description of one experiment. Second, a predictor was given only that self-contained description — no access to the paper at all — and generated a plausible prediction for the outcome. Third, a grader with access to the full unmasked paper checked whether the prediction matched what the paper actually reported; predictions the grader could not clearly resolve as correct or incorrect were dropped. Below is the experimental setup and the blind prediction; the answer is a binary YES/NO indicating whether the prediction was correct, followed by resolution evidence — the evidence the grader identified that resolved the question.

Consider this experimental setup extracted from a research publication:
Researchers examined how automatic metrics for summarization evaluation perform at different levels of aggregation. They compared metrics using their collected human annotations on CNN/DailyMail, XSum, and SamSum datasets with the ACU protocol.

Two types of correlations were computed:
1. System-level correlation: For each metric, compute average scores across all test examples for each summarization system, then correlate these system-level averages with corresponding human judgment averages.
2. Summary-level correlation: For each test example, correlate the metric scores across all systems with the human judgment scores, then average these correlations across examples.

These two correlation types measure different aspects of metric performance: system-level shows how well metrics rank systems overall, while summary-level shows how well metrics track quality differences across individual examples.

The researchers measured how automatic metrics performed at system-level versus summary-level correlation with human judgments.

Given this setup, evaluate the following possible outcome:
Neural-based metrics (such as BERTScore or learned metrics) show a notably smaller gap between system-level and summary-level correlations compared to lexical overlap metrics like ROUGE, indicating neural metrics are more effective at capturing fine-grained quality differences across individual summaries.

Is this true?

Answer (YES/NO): NO